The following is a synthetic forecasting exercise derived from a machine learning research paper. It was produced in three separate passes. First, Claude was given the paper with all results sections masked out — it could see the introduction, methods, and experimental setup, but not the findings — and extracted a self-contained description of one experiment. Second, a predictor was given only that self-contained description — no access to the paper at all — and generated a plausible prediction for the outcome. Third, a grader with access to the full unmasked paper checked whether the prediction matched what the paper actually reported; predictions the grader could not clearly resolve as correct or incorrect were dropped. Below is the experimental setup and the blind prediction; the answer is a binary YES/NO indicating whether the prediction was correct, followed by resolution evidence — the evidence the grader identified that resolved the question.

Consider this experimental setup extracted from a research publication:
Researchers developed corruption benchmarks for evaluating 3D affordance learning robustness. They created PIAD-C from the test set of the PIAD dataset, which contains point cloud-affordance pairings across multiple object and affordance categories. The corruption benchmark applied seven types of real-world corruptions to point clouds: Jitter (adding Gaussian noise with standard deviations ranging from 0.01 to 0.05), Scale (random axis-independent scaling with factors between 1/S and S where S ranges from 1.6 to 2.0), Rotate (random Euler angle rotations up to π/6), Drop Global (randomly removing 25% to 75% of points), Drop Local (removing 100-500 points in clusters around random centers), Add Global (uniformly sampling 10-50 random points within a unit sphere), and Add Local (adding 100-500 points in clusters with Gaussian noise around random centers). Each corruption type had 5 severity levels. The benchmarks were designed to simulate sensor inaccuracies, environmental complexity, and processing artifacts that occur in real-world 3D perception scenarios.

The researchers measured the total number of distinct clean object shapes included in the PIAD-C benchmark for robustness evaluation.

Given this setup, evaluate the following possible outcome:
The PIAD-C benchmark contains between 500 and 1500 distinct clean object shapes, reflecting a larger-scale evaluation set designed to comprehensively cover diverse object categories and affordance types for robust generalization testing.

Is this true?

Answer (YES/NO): YES